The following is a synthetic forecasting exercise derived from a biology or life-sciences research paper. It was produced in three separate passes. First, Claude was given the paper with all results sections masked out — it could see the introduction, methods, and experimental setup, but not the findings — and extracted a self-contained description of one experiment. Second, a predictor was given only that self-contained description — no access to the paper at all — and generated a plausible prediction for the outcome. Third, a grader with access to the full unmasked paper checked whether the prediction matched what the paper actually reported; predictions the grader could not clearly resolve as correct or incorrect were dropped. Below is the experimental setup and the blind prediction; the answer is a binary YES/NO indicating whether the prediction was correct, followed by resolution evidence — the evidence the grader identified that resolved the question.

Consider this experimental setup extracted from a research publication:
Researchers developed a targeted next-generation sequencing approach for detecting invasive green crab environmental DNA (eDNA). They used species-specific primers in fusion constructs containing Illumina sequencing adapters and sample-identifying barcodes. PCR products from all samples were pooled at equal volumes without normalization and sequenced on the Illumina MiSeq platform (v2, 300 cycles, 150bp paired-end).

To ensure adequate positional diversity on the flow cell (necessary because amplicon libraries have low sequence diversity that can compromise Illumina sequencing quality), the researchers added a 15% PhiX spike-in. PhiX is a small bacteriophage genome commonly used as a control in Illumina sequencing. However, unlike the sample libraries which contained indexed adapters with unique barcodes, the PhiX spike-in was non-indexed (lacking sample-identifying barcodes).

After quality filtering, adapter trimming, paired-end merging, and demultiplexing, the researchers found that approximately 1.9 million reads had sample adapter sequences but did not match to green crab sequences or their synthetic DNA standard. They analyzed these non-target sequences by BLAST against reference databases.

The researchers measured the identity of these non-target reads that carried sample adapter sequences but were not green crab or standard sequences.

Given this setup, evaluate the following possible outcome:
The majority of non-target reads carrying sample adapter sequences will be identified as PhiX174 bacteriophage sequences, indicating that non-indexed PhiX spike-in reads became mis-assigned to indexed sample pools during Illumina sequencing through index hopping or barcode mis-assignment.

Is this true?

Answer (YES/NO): YES